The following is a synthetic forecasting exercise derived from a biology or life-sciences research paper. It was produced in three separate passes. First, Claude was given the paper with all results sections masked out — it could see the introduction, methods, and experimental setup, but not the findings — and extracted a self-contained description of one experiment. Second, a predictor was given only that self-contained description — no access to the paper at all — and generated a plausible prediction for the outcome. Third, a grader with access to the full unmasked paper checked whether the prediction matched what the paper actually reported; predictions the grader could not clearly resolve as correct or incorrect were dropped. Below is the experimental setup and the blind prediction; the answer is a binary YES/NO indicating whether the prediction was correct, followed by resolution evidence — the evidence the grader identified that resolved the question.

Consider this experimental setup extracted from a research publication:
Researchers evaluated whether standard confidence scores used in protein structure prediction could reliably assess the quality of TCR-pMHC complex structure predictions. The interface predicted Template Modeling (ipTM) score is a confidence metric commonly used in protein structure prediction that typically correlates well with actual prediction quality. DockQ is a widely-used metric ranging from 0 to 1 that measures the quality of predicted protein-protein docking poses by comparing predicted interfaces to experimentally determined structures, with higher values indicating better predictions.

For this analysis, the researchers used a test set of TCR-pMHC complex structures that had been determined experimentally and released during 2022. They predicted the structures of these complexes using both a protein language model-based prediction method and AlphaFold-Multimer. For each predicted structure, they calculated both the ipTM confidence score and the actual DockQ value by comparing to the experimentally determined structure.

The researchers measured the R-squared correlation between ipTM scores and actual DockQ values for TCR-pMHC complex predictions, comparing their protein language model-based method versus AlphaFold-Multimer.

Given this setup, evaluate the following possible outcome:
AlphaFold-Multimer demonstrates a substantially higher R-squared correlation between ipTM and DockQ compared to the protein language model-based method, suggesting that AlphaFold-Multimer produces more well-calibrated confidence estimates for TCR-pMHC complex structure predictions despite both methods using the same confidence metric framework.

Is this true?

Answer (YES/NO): NO